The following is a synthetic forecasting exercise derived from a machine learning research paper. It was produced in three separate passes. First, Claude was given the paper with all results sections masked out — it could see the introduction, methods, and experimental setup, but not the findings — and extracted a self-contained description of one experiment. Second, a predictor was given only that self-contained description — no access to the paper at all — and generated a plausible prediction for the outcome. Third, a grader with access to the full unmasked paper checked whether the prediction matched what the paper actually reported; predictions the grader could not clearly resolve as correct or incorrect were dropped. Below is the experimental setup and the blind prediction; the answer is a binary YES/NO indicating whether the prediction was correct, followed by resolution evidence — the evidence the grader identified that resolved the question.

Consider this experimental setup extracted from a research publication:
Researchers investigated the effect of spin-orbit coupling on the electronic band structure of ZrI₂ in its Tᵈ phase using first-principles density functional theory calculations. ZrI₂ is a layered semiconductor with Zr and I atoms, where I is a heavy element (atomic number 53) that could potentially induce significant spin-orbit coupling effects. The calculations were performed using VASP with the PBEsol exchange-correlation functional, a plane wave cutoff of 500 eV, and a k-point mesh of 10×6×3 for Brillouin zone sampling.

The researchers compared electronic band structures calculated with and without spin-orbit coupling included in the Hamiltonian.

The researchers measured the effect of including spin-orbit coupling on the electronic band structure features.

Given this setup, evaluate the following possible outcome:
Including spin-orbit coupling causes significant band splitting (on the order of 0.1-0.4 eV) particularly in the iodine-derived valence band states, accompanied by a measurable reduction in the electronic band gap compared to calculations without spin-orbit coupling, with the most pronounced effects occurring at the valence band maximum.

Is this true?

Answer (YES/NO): NO